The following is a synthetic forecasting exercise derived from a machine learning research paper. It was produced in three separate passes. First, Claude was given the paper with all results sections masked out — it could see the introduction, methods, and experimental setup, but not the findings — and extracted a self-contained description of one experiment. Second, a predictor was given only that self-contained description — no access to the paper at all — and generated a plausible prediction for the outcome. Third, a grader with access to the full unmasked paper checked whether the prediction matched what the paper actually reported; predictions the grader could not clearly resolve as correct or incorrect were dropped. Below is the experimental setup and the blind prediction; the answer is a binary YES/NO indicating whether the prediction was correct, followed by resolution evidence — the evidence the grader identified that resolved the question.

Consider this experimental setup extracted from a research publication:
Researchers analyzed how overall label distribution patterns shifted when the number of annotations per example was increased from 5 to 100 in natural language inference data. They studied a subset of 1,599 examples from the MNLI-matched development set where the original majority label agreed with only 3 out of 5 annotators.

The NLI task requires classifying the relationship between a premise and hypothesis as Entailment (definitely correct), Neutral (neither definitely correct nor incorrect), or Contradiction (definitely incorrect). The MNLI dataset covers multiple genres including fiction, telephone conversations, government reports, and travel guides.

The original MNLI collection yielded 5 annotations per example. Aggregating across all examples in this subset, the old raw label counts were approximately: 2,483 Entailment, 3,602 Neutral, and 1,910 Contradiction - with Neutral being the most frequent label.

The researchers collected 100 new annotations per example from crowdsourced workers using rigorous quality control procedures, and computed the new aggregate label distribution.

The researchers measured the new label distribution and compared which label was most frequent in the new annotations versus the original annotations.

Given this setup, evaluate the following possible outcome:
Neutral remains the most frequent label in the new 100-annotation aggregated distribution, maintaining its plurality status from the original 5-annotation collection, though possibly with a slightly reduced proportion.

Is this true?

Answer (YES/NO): NO